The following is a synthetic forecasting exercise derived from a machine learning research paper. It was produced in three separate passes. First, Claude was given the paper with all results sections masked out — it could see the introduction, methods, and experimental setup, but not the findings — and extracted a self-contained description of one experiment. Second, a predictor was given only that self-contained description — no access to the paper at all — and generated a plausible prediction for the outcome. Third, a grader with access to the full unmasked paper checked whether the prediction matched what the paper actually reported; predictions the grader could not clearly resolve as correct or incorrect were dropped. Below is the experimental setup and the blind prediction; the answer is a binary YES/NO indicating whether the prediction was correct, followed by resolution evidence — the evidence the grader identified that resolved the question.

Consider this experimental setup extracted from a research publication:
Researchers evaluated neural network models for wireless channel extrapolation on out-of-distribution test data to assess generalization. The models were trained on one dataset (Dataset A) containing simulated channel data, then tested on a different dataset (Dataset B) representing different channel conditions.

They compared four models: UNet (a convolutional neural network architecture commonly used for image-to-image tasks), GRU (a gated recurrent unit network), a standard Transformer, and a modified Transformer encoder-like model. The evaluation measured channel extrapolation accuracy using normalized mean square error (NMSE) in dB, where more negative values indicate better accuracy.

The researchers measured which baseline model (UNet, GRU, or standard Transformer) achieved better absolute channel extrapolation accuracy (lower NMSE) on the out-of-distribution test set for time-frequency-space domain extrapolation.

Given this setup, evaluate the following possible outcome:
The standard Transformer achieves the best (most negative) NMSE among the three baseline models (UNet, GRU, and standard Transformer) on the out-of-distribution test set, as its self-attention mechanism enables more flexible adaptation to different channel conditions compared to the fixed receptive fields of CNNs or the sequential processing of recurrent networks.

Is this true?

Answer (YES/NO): YES